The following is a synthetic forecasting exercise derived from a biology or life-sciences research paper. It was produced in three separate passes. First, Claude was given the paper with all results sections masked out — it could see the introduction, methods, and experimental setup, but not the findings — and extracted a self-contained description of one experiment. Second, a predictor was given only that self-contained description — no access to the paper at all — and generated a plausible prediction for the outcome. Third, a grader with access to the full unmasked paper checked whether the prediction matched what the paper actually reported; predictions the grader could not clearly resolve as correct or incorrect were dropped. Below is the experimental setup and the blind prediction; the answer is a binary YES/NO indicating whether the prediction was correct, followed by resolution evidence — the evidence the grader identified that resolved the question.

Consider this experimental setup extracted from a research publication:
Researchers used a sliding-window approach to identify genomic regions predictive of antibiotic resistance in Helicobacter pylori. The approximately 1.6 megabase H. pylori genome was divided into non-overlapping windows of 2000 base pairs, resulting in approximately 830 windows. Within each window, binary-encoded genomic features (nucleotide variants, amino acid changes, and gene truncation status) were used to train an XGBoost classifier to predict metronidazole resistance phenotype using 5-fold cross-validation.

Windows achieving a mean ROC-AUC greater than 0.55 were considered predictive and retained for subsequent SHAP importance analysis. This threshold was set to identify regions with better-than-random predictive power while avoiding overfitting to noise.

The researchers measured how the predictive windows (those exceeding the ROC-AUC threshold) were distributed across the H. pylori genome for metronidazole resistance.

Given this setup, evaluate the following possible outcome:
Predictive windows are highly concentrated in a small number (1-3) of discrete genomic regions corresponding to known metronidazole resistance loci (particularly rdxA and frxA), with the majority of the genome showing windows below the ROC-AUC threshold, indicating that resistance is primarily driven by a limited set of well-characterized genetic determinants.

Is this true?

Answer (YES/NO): NO